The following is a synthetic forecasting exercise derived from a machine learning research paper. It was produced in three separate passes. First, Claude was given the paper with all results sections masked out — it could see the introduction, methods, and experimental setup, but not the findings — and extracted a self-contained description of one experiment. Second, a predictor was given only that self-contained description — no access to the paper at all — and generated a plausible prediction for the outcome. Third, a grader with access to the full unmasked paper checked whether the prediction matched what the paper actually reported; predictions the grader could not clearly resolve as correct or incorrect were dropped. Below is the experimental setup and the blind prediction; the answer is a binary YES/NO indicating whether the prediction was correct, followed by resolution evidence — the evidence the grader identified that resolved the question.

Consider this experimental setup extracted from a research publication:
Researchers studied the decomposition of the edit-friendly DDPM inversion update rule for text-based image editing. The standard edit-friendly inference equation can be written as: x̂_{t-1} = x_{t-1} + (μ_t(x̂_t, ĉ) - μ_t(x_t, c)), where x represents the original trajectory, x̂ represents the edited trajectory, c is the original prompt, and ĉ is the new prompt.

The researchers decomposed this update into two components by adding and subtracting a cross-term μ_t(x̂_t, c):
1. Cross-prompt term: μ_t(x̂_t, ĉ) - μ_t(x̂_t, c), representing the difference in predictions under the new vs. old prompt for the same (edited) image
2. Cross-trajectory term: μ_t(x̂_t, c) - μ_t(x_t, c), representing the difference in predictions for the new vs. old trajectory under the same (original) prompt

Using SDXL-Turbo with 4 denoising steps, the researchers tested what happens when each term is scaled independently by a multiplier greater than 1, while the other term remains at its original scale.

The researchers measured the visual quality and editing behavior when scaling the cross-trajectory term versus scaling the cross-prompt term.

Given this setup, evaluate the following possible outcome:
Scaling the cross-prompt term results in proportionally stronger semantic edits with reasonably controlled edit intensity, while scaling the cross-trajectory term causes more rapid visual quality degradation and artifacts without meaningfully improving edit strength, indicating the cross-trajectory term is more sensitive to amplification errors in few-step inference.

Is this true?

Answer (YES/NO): YES